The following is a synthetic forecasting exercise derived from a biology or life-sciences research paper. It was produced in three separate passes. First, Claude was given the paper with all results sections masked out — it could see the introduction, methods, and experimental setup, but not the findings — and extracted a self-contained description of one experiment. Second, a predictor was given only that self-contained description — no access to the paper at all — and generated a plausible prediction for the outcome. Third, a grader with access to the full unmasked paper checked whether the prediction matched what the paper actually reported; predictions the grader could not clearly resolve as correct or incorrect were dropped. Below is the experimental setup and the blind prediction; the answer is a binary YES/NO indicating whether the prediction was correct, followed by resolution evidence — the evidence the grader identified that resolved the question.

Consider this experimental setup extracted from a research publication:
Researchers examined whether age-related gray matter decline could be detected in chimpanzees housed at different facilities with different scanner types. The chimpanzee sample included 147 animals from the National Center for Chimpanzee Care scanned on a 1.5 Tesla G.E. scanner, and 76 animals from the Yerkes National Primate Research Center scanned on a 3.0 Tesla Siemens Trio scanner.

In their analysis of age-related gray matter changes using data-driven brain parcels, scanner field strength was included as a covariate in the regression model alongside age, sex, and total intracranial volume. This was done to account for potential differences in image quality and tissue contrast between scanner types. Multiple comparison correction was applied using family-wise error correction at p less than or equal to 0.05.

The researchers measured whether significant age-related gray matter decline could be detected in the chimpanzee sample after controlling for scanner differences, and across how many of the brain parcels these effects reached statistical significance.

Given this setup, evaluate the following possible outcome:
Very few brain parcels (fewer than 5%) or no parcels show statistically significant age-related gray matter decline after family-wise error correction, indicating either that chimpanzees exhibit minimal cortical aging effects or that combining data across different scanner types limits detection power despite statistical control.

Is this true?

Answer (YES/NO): NO